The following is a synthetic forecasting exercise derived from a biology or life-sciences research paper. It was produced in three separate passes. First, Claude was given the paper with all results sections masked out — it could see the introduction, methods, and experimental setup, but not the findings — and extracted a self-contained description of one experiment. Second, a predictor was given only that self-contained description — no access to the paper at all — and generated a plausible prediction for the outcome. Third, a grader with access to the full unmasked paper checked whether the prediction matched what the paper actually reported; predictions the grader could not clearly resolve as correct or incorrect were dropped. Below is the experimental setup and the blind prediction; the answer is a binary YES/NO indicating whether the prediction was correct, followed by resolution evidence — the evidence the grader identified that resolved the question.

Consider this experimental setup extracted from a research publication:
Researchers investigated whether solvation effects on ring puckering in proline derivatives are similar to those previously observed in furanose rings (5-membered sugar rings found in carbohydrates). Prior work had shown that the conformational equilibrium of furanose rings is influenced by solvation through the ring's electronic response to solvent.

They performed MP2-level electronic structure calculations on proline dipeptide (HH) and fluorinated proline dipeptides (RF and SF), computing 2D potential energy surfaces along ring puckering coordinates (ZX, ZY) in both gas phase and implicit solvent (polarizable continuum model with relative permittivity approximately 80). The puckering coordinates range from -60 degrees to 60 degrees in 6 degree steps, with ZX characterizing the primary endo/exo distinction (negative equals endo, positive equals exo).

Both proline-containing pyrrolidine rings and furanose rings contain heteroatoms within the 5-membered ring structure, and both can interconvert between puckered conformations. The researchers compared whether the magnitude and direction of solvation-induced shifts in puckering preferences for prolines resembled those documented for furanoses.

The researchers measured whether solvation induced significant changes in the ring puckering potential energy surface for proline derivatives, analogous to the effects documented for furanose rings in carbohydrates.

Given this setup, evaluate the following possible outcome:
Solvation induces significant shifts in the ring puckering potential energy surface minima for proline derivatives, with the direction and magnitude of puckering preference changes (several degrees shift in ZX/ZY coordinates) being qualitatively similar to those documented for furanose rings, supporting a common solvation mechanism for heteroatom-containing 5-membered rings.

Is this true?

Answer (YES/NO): YES